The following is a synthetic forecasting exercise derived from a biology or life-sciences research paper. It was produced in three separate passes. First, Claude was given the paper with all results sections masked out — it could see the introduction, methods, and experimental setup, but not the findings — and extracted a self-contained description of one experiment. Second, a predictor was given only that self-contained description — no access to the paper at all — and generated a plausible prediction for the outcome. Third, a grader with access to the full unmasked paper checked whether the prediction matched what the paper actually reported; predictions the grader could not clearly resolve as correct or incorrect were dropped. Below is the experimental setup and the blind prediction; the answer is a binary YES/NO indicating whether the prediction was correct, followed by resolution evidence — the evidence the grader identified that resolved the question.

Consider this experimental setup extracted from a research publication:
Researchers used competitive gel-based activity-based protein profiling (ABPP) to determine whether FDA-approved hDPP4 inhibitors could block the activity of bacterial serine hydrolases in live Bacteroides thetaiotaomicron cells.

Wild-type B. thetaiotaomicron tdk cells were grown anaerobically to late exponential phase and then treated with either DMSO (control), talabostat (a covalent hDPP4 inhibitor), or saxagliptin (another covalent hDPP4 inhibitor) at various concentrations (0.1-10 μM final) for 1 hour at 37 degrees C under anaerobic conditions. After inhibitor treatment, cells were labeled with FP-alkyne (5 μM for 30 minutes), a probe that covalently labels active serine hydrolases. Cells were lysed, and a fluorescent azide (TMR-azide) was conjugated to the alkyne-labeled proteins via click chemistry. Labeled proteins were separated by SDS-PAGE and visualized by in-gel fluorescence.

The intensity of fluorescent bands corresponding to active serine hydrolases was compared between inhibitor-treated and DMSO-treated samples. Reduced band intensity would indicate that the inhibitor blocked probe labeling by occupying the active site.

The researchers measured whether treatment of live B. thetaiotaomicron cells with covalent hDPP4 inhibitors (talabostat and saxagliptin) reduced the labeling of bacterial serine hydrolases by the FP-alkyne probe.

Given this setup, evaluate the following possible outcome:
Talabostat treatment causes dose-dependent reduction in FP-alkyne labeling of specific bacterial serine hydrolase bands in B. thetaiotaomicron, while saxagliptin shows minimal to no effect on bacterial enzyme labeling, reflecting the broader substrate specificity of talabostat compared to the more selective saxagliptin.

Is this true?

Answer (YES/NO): NO